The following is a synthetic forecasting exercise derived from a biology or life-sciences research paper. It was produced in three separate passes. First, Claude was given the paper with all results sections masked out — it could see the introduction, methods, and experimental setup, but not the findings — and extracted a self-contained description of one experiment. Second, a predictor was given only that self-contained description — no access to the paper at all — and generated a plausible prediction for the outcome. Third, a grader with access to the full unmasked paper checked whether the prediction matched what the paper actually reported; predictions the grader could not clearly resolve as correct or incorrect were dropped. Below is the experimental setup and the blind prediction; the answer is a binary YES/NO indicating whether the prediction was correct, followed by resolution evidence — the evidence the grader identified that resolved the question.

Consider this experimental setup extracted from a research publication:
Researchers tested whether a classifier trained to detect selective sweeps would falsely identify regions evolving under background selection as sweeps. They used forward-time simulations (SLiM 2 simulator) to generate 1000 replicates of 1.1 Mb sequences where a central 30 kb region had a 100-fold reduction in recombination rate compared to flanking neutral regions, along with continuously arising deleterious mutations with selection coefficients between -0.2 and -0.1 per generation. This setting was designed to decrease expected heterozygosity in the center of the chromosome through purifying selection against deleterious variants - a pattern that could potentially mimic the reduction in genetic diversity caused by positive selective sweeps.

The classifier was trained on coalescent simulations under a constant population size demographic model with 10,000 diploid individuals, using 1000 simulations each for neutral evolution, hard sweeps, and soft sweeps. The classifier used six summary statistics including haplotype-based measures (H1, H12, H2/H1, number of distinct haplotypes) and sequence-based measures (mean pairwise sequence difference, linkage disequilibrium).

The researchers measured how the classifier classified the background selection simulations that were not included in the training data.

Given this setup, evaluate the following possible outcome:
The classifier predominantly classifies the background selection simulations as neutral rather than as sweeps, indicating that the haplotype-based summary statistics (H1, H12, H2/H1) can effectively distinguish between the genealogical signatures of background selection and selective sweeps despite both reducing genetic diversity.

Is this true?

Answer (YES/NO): YES